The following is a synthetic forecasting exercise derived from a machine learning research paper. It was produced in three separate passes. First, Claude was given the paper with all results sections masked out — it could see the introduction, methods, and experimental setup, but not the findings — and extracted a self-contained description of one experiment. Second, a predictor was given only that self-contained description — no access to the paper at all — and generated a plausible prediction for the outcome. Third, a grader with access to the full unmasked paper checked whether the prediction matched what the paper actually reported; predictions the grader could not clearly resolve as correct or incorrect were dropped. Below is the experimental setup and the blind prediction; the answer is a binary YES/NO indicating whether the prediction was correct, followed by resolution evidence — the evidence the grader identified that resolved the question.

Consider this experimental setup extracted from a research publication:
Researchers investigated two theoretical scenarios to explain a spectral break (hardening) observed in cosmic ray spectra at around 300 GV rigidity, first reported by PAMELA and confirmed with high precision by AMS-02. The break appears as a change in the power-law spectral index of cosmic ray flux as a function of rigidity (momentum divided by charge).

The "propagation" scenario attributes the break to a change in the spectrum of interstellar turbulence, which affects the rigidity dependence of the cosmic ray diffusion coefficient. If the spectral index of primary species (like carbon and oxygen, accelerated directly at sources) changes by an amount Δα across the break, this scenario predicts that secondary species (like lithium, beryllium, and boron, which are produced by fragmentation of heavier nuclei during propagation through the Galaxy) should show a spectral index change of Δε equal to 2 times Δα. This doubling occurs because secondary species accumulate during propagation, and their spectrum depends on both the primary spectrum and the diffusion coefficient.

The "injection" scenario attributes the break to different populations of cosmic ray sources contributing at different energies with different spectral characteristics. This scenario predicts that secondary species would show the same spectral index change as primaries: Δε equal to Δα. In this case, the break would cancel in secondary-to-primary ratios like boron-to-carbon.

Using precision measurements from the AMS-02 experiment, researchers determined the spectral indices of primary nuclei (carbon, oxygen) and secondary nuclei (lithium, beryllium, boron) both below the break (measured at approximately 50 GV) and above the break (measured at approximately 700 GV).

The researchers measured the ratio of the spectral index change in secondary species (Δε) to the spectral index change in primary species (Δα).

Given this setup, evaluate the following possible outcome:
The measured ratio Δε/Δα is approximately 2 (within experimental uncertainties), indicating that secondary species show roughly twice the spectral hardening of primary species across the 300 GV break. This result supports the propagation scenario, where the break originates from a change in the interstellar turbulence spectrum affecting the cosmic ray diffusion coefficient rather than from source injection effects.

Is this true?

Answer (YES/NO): YES